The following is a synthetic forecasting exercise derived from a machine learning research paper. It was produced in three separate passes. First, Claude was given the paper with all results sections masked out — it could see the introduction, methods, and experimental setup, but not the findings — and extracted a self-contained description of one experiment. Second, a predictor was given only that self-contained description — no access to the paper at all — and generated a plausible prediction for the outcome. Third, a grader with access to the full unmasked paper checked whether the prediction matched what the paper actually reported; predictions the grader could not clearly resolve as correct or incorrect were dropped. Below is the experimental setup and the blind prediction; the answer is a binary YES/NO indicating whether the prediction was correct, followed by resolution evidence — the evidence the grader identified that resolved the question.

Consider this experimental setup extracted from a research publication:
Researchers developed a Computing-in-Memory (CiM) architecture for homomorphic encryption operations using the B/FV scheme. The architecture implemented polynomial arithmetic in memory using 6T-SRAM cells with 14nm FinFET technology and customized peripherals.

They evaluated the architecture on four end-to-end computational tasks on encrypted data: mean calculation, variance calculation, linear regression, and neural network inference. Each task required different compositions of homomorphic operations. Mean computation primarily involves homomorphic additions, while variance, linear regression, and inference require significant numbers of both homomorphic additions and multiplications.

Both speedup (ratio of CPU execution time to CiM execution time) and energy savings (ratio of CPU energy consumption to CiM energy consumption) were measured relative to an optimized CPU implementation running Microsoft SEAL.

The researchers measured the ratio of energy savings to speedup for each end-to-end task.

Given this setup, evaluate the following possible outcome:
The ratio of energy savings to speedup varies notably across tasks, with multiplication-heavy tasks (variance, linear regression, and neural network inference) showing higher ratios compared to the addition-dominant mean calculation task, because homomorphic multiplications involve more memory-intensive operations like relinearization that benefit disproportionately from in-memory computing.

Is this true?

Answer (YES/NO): NO